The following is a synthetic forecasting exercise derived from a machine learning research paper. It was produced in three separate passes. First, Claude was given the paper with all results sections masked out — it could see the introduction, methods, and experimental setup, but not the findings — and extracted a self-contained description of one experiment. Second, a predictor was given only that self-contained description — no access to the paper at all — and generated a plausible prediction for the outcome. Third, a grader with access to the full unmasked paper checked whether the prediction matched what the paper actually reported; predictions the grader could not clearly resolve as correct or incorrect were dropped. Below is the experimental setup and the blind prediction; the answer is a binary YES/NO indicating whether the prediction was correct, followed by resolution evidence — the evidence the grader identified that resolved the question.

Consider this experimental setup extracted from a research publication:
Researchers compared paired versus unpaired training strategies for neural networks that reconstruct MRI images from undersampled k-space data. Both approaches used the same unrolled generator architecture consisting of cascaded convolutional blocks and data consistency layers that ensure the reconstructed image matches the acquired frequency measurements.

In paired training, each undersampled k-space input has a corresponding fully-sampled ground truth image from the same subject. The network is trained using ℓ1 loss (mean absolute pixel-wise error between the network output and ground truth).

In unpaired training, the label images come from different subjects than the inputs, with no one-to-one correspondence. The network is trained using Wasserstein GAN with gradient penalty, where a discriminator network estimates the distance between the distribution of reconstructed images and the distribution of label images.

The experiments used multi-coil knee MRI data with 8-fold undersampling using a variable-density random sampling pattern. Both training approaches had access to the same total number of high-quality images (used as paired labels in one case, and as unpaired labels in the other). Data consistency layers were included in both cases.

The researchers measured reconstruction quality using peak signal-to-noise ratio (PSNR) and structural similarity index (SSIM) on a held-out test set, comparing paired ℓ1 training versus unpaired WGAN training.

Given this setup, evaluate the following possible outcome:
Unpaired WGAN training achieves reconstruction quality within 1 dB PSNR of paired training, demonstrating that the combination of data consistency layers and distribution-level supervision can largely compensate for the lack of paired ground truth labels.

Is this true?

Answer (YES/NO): YES